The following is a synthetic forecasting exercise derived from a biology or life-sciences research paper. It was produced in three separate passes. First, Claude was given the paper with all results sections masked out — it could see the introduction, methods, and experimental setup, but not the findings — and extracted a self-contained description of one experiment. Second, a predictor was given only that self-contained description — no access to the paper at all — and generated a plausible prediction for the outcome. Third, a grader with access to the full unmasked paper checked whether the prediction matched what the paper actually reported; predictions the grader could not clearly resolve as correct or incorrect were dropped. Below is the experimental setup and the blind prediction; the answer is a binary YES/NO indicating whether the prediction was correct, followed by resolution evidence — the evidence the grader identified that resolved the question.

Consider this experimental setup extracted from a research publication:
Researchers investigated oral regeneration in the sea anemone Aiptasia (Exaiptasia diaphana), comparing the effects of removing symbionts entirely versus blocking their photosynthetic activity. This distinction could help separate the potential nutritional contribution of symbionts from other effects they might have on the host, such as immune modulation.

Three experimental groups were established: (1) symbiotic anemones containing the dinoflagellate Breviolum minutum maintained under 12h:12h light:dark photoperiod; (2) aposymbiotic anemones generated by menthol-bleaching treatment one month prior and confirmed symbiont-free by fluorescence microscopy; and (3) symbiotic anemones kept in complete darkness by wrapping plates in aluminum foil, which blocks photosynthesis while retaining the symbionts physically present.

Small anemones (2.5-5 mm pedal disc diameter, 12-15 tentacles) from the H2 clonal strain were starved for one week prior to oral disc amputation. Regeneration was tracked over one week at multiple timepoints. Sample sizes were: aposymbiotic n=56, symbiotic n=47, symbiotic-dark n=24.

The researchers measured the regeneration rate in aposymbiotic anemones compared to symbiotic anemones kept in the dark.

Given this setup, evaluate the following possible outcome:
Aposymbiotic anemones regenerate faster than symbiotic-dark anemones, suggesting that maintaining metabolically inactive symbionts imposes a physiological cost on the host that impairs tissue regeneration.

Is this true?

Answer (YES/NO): NO